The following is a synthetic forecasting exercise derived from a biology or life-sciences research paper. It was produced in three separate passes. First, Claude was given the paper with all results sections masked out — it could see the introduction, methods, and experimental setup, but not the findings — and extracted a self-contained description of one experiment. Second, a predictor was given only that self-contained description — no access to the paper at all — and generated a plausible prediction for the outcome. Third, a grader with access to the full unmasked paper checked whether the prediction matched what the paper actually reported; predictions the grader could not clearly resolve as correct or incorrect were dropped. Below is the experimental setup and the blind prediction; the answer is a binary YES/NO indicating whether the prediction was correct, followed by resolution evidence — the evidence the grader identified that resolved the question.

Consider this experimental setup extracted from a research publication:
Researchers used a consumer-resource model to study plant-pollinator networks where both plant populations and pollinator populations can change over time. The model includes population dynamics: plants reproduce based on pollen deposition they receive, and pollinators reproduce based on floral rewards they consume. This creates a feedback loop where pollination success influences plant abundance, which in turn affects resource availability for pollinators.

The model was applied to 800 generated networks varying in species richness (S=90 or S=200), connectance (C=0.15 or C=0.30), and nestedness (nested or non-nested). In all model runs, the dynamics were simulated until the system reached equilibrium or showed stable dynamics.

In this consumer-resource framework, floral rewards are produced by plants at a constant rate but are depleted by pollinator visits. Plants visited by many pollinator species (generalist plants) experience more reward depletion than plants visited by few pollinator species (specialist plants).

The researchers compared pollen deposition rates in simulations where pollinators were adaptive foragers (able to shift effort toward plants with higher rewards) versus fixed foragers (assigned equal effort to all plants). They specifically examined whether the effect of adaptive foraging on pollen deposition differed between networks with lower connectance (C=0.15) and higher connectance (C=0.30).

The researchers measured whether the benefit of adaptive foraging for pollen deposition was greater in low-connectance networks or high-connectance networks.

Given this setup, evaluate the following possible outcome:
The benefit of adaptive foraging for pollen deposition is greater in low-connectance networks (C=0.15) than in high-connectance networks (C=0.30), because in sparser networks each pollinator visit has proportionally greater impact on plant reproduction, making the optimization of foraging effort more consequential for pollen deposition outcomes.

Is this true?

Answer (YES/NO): NO